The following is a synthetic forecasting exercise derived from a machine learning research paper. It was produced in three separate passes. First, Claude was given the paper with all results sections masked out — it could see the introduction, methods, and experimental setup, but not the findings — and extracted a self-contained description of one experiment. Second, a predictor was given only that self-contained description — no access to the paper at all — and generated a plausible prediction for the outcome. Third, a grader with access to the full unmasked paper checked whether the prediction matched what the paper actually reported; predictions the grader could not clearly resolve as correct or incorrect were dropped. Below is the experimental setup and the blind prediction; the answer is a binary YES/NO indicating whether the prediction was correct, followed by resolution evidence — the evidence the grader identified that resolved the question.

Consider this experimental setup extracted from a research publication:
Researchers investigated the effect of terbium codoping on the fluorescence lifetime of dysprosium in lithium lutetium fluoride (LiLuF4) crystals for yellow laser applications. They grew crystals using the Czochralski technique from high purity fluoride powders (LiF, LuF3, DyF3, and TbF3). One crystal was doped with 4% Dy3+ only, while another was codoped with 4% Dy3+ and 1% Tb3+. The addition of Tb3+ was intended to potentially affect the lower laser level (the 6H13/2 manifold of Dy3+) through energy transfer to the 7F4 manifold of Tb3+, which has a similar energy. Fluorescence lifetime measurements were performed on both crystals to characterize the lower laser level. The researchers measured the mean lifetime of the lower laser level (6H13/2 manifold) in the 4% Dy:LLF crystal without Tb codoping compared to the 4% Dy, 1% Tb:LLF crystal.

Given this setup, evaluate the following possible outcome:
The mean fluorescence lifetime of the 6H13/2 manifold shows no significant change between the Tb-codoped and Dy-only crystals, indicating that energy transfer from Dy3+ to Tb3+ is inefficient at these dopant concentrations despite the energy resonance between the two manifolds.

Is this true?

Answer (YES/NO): NO